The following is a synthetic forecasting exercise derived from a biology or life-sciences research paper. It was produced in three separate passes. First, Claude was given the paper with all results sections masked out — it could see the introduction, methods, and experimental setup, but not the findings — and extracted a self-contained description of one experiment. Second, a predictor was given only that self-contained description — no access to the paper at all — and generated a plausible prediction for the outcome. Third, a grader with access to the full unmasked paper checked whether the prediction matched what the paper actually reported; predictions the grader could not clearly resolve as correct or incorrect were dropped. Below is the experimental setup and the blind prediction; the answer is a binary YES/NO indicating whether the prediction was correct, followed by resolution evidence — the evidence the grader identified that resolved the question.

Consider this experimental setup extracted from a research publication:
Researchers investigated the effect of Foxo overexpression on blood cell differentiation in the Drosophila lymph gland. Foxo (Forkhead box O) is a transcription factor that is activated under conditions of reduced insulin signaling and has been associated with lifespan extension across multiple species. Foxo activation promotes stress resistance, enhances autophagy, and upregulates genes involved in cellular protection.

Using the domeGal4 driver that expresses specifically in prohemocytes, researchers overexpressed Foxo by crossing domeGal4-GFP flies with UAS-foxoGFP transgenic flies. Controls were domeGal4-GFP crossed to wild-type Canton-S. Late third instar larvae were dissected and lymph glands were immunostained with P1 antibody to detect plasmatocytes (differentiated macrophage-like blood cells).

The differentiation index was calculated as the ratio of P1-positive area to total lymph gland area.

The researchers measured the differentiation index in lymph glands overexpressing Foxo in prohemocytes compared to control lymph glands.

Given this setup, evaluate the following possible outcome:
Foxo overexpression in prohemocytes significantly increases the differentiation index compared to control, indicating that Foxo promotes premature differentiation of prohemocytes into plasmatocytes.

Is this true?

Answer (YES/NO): NO